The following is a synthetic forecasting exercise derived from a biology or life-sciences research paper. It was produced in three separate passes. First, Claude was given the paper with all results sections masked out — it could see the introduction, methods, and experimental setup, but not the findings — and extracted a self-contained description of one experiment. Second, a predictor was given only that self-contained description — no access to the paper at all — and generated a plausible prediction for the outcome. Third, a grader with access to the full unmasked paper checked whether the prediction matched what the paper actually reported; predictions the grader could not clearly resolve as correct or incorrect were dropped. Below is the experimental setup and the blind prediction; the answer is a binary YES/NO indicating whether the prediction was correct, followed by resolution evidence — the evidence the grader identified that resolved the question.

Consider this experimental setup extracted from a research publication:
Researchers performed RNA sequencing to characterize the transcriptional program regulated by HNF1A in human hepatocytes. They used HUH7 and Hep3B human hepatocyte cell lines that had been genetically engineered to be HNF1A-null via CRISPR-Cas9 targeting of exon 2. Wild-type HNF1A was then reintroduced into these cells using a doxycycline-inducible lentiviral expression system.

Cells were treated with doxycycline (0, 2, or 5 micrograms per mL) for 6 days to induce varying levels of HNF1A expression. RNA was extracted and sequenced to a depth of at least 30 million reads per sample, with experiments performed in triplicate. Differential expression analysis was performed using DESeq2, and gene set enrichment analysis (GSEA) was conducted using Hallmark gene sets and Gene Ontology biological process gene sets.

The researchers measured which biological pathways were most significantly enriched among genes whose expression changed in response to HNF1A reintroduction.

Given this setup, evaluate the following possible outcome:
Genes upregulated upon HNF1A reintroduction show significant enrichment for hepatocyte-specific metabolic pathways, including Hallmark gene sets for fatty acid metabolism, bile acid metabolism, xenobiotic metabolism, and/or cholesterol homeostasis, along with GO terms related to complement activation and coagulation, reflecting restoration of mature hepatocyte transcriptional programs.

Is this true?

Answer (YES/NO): YES